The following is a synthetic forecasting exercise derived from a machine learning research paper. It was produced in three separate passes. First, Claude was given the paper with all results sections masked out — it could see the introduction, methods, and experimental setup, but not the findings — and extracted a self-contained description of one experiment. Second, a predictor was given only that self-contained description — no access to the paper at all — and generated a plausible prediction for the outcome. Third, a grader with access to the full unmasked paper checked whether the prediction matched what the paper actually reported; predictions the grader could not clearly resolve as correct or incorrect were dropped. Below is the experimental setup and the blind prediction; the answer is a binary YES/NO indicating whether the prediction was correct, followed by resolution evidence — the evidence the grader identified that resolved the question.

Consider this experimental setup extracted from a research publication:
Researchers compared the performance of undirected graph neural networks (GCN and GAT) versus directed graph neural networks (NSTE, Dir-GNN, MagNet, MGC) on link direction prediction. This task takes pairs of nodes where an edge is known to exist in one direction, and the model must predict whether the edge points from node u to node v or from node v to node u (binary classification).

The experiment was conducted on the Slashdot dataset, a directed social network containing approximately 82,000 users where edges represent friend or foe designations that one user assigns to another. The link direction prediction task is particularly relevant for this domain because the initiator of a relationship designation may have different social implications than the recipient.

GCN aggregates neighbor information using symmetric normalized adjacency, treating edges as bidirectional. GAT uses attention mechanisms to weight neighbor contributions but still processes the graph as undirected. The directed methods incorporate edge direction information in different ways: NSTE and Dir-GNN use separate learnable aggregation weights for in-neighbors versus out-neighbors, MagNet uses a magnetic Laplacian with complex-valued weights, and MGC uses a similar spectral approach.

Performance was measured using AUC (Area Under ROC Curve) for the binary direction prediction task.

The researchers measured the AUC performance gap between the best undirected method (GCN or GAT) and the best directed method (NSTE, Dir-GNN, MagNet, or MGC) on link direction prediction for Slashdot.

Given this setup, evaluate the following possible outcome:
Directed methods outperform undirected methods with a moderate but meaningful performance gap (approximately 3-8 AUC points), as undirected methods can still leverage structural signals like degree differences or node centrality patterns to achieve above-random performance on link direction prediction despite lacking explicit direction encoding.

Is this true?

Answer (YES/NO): NO